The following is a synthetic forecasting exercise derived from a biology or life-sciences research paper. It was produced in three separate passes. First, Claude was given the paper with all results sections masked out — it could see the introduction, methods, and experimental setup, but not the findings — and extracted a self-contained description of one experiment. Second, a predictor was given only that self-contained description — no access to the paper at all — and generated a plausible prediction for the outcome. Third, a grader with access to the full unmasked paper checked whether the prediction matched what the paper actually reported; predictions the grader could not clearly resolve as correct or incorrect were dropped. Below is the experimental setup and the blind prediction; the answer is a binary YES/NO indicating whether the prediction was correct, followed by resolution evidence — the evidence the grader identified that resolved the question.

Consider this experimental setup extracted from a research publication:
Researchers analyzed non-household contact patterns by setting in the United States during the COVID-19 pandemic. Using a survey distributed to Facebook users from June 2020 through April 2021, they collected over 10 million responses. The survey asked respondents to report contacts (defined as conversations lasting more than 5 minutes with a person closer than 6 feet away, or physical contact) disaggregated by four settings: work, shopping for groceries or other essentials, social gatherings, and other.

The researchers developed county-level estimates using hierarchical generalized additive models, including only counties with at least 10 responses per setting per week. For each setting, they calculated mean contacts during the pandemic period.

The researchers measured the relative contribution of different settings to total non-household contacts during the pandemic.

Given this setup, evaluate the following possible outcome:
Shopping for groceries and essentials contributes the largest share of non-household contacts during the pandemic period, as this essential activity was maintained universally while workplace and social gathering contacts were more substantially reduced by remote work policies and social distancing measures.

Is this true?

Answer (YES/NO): NO